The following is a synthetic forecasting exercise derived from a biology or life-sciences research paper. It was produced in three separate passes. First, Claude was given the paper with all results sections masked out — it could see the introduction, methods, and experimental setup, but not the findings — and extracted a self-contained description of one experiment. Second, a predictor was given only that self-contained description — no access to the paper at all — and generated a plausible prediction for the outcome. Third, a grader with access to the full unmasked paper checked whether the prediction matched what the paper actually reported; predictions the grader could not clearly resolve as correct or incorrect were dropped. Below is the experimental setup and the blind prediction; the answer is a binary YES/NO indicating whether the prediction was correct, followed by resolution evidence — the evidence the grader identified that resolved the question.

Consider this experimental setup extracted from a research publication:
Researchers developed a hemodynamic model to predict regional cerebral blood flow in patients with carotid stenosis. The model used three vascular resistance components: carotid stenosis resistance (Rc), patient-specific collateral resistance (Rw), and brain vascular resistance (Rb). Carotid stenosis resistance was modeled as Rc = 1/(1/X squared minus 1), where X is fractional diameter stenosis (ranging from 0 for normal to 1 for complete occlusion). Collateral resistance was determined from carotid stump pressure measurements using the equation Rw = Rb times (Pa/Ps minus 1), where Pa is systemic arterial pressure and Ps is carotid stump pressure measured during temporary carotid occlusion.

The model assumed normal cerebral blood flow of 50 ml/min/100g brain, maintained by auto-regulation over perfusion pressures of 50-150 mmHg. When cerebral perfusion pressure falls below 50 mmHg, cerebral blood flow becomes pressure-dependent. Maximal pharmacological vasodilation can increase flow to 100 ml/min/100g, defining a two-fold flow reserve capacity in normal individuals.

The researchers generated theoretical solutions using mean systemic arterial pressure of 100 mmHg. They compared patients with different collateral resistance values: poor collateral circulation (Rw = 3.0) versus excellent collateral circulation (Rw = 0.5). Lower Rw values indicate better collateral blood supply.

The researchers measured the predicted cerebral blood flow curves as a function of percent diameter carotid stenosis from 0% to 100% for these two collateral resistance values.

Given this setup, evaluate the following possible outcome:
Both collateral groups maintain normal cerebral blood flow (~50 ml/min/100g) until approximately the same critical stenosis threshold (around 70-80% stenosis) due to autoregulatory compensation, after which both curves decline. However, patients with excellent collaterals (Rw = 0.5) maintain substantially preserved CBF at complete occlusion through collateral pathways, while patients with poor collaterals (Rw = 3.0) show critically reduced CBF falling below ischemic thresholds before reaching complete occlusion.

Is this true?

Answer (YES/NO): NO